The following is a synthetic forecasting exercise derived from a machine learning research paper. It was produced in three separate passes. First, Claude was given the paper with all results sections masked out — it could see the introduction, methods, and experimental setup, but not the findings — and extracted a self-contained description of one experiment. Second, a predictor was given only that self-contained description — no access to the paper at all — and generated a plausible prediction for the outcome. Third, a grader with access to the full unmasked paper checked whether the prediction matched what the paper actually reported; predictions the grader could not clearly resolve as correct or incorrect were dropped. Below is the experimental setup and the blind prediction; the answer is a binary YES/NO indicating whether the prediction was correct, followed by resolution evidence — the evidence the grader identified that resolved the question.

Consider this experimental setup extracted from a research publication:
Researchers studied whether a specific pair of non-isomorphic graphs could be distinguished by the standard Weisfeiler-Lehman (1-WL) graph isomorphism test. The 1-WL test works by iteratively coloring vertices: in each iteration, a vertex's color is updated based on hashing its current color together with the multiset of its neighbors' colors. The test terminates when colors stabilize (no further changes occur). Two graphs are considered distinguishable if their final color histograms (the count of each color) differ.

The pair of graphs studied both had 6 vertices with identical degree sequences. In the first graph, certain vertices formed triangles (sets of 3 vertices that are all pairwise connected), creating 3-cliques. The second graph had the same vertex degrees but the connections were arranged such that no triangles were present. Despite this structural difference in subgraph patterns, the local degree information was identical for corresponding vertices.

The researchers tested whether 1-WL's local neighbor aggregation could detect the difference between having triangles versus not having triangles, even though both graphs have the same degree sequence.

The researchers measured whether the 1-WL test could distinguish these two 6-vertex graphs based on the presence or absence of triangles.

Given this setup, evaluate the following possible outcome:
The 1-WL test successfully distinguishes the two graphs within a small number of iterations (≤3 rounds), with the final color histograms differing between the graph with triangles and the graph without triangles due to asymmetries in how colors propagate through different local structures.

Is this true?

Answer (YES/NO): NO